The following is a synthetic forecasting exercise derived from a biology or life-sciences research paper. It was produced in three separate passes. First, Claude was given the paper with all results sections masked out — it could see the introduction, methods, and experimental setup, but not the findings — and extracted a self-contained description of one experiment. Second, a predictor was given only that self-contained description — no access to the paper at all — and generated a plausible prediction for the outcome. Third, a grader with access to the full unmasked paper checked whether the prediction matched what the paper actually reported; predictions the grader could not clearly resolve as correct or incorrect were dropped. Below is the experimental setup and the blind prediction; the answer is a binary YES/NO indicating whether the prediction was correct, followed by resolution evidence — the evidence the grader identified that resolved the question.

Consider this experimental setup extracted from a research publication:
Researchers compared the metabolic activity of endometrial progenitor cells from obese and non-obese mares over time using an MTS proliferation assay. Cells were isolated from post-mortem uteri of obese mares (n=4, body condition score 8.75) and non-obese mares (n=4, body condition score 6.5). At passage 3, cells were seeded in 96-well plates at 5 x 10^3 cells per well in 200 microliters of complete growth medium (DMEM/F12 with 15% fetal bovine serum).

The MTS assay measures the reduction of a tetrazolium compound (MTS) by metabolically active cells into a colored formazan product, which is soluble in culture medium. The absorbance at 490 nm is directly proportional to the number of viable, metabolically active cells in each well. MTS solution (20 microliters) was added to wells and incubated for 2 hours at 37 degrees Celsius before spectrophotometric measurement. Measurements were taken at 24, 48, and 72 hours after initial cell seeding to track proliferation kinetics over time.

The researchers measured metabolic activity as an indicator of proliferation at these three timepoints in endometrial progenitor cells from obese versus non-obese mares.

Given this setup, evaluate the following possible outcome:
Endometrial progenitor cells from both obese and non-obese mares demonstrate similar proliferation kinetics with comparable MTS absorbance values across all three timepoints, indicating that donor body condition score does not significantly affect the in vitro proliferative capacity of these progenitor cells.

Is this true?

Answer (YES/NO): NO